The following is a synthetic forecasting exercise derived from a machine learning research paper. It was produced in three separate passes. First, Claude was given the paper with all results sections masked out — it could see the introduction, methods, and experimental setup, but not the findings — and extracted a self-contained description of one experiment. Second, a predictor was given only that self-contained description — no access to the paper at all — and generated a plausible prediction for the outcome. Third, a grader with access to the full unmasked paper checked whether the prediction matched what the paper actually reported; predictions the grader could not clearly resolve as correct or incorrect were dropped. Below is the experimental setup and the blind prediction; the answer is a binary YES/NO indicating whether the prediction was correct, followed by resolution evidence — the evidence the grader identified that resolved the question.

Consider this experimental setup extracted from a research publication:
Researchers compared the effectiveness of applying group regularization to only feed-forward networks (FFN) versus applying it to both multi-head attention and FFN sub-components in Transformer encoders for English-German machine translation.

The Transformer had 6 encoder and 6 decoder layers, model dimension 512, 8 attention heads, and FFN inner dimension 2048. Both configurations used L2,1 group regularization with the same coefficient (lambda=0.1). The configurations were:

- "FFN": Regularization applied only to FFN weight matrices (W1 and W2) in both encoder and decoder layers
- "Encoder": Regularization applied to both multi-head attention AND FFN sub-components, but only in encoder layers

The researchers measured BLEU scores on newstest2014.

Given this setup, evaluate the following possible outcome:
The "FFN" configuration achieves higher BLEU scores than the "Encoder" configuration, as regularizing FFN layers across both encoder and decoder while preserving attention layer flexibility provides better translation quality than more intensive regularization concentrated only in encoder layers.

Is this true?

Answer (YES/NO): YES